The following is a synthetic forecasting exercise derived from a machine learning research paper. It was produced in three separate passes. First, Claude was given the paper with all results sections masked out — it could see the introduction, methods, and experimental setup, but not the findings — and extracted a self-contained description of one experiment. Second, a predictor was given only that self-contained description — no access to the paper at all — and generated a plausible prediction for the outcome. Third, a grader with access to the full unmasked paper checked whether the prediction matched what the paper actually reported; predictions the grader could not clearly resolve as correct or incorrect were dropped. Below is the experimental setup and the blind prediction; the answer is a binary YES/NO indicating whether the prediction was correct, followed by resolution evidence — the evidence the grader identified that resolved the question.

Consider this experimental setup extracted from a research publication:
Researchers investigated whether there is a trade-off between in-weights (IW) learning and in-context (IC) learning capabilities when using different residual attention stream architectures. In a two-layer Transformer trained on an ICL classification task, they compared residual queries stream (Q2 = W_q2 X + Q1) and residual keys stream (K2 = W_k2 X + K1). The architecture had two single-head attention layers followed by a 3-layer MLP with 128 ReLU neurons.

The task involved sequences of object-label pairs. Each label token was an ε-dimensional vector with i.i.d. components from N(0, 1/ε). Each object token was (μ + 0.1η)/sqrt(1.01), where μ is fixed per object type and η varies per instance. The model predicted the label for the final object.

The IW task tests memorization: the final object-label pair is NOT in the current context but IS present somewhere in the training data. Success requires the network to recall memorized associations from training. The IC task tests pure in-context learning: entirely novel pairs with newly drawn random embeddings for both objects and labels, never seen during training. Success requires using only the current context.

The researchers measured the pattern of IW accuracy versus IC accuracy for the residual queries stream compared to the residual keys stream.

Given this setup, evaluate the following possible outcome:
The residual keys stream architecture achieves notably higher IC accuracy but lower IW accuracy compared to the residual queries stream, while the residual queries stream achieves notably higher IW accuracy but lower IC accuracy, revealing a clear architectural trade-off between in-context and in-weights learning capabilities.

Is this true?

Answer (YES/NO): NO